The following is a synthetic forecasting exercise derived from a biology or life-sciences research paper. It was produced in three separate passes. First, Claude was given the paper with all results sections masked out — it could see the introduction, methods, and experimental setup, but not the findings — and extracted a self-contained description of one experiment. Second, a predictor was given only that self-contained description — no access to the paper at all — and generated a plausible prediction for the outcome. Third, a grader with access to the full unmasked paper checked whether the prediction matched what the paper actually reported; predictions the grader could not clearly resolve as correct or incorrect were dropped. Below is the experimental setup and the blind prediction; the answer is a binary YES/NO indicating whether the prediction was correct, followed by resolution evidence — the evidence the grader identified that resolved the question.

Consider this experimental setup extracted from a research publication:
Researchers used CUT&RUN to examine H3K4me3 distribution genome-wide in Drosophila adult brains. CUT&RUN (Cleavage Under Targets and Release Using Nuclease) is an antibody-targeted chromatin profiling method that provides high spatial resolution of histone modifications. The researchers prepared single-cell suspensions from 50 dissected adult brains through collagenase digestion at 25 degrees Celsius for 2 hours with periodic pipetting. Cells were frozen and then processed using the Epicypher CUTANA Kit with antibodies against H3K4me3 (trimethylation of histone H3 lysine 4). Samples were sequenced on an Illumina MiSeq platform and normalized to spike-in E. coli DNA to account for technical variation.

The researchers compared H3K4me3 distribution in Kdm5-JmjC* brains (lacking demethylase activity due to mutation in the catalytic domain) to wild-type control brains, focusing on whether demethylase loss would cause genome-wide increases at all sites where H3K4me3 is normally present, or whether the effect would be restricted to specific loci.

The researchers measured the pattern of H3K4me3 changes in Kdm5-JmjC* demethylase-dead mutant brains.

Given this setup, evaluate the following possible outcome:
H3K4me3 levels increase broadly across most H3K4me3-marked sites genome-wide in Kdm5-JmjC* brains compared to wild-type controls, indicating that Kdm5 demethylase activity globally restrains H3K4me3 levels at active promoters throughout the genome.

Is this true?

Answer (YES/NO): NO